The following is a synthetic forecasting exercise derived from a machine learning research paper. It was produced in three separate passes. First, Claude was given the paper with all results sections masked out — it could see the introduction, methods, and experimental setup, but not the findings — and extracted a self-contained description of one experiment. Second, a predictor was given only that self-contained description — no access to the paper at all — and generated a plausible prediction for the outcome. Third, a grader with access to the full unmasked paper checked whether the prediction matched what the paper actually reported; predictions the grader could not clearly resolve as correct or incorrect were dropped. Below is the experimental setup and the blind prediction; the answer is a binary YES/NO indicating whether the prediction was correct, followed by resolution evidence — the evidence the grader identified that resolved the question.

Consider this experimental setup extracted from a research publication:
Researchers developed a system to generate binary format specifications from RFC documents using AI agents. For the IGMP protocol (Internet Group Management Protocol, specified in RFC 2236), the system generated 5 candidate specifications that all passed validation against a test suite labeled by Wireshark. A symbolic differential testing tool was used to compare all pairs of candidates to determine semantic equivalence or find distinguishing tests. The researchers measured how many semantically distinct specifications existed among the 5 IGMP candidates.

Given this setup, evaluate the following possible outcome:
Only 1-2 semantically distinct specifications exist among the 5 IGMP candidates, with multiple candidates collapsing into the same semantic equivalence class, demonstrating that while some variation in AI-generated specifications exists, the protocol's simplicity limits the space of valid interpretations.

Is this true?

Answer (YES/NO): NO